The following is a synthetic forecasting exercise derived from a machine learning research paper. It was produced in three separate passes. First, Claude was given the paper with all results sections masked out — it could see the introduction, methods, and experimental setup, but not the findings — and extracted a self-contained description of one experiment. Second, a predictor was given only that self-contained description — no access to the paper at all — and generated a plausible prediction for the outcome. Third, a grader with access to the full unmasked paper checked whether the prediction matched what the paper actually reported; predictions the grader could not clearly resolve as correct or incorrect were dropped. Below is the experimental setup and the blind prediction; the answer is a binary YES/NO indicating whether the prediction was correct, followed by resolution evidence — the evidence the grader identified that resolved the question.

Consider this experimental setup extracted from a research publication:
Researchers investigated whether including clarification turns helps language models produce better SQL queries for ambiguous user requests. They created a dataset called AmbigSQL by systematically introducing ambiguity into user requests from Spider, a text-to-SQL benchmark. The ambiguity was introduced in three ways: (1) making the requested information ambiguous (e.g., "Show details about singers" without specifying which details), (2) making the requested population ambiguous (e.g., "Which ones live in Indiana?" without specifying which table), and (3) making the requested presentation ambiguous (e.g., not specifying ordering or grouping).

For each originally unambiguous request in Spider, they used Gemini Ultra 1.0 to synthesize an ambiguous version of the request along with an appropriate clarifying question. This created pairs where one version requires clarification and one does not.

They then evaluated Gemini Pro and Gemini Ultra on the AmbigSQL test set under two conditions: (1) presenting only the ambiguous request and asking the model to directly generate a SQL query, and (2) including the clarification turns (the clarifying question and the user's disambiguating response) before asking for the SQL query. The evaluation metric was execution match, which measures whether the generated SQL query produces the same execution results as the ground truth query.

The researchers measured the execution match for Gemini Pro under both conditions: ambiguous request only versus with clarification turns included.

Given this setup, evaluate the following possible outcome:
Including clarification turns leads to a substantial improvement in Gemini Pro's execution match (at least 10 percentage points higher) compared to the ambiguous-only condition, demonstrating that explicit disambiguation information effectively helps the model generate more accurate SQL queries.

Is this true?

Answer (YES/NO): YES